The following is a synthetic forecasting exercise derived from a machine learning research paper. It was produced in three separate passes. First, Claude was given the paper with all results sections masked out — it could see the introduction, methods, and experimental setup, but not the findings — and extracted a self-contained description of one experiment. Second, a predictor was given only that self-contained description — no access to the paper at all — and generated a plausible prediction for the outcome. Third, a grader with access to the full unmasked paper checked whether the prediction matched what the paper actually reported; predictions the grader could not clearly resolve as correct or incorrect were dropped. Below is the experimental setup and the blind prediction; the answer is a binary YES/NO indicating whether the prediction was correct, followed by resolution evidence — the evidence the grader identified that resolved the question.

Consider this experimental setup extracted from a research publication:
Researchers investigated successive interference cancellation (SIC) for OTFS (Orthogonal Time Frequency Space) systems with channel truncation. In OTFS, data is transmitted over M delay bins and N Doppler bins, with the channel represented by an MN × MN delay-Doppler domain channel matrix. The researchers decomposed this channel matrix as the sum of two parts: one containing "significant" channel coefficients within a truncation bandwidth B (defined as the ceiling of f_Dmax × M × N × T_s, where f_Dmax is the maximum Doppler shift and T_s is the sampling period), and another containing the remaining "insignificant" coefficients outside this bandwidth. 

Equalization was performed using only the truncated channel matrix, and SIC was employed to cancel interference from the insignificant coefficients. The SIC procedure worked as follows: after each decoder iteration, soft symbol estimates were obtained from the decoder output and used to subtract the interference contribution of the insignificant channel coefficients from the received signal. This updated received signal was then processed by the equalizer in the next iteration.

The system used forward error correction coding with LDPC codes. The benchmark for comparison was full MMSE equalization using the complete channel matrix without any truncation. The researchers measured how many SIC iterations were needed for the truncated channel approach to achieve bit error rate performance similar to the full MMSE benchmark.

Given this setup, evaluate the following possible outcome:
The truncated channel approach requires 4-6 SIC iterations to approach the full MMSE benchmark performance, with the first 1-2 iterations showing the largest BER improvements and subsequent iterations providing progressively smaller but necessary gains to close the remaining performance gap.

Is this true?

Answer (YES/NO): NO